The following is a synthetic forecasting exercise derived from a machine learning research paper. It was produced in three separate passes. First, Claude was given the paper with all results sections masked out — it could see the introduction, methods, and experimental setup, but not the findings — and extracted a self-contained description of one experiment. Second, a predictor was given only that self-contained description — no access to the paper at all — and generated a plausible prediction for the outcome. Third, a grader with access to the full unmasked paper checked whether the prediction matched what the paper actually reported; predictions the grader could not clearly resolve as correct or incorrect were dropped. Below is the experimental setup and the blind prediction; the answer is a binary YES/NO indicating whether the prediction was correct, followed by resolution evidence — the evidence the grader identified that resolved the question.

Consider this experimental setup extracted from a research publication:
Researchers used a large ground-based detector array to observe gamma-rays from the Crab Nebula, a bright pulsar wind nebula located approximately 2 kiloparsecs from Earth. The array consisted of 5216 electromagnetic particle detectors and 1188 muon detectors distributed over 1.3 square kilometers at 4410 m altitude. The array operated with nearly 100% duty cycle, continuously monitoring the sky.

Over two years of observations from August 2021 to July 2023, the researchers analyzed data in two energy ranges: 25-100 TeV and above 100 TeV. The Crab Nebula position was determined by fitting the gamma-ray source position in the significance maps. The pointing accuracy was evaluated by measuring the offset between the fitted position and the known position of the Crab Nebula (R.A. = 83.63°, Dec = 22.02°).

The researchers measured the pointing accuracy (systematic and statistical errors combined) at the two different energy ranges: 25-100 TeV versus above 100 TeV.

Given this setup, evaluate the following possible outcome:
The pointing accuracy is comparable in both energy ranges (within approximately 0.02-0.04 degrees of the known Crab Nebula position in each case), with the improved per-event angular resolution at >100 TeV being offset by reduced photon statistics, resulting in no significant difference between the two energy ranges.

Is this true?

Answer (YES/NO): NO